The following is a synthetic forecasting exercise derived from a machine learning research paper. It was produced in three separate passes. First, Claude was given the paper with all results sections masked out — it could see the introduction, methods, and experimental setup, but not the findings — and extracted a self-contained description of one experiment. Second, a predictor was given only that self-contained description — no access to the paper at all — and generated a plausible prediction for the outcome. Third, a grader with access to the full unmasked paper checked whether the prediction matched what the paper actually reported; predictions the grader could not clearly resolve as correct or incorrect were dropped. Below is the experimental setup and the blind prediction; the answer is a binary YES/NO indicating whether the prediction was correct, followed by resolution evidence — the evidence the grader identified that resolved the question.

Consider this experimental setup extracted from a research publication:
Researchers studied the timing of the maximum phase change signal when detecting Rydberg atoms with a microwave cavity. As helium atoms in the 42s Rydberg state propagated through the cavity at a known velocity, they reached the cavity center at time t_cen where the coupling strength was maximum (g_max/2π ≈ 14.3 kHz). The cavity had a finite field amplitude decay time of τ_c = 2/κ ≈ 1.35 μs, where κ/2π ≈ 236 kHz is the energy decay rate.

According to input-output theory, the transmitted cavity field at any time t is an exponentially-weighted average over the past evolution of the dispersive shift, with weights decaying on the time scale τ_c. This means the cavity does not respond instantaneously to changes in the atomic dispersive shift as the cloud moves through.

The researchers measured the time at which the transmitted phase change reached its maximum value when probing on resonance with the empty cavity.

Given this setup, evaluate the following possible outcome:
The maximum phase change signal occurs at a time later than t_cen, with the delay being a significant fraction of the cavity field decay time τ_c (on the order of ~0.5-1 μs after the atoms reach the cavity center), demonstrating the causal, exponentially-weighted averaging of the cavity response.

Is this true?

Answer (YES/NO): NO